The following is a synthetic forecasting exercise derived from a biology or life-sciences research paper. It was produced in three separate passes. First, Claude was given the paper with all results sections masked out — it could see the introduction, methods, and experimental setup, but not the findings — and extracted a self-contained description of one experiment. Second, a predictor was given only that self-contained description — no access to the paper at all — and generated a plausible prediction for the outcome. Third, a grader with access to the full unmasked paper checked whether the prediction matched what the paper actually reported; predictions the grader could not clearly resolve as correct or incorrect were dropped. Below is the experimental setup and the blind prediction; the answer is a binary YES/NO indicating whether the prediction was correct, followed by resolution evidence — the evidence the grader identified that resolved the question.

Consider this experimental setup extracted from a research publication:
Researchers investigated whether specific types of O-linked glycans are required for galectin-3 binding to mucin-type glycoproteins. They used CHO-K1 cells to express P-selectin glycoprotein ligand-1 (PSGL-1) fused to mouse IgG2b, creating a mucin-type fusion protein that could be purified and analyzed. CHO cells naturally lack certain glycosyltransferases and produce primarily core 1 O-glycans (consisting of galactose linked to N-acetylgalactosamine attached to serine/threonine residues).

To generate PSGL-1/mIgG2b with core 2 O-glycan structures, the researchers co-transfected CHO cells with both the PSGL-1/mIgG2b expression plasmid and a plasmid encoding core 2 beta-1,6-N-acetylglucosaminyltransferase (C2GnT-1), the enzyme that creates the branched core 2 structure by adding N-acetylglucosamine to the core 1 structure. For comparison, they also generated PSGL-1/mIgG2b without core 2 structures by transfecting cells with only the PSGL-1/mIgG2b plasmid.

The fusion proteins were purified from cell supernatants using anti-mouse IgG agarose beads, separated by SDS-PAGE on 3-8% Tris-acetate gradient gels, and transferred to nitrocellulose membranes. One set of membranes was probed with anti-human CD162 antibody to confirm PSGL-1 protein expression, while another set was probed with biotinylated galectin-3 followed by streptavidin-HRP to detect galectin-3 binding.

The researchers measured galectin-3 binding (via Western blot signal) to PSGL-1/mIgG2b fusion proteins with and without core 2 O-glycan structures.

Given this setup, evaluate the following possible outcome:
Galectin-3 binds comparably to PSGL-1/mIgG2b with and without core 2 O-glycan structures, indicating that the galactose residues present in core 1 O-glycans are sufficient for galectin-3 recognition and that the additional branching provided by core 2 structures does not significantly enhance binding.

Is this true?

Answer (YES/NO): NO